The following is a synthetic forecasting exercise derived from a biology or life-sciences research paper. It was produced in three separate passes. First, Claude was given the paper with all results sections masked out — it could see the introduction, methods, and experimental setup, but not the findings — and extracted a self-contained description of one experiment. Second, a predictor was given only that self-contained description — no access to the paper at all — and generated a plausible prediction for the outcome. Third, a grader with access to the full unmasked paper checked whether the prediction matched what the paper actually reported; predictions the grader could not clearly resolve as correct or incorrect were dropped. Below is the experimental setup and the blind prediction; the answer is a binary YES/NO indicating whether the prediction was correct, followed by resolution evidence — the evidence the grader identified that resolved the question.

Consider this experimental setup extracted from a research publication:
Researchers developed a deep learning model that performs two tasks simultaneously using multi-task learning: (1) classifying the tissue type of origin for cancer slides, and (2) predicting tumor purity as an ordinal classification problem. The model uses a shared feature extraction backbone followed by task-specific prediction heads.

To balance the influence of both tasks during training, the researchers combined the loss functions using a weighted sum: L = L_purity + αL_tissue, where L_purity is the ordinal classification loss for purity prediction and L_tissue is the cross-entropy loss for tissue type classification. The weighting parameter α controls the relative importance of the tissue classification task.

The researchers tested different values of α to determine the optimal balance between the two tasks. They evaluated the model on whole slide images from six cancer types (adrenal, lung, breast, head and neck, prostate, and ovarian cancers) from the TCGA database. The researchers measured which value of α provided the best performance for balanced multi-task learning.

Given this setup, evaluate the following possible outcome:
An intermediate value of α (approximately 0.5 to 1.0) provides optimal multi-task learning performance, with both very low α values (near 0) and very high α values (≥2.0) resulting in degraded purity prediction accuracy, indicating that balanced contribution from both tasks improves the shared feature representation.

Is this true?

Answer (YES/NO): NO